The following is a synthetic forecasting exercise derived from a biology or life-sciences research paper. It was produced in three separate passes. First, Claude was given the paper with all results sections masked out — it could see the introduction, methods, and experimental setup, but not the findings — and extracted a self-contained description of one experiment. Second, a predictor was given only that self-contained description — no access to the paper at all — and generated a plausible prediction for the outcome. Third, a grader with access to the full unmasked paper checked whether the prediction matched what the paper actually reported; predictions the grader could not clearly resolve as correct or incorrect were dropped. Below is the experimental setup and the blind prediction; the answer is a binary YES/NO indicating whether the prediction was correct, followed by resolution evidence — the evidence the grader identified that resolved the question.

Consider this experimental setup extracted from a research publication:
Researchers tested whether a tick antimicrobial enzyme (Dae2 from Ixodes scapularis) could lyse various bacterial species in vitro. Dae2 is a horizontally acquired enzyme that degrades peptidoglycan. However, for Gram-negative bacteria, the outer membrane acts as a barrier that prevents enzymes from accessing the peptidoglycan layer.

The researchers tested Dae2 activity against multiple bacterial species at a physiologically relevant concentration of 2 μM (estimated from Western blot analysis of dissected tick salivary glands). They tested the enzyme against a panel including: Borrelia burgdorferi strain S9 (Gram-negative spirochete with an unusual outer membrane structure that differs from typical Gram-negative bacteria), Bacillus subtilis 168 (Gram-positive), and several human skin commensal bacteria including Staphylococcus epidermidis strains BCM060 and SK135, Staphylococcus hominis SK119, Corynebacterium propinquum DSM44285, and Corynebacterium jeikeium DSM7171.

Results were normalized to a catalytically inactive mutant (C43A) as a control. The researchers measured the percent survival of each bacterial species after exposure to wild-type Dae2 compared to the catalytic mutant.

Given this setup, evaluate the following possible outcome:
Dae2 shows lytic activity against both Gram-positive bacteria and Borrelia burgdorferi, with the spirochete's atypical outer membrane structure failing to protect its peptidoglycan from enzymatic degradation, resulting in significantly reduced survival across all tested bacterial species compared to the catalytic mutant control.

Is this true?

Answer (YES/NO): NO